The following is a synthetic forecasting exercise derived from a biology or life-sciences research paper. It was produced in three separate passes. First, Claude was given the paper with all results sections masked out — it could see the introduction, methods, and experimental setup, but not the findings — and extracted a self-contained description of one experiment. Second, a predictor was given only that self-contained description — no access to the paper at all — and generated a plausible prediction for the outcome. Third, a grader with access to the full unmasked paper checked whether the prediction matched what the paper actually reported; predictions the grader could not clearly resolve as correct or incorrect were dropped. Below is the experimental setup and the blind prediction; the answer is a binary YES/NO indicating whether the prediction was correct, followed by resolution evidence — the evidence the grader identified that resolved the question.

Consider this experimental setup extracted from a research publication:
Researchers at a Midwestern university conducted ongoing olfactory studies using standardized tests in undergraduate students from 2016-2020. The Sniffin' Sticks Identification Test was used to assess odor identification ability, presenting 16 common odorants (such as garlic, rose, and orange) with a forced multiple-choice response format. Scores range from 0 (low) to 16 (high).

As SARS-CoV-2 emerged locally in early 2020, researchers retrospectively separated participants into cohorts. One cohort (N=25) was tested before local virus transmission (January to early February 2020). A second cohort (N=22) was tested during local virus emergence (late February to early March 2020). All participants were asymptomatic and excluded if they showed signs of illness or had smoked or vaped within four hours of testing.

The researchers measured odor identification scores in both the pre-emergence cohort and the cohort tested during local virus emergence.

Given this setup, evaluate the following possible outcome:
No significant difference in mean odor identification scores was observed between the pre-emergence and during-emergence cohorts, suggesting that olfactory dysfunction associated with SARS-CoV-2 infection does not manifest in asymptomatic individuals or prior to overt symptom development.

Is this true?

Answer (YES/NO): NO